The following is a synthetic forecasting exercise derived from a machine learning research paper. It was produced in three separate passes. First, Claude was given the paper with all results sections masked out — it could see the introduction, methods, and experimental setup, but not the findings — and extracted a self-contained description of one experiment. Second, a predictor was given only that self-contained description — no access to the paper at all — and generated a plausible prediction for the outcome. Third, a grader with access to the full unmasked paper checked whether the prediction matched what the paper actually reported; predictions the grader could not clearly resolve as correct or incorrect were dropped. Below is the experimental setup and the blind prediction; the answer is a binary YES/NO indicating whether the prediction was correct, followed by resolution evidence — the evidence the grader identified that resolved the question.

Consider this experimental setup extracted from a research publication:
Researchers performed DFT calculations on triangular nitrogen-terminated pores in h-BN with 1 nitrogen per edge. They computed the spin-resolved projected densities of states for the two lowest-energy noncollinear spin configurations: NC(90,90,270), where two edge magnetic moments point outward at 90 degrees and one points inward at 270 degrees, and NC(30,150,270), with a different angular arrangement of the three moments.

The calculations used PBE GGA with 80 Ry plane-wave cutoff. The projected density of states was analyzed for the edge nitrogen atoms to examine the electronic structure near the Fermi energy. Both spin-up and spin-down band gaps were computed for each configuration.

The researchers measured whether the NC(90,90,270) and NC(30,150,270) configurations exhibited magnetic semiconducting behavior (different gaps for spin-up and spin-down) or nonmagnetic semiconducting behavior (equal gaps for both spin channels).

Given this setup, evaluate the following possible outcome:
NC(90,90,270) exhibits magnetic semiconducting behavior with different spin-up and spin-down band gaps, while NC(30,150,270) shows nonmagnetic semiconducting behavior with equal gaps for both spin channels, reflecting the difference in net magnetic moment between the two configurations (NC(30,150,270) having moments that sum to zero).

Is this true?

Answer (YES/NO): YES